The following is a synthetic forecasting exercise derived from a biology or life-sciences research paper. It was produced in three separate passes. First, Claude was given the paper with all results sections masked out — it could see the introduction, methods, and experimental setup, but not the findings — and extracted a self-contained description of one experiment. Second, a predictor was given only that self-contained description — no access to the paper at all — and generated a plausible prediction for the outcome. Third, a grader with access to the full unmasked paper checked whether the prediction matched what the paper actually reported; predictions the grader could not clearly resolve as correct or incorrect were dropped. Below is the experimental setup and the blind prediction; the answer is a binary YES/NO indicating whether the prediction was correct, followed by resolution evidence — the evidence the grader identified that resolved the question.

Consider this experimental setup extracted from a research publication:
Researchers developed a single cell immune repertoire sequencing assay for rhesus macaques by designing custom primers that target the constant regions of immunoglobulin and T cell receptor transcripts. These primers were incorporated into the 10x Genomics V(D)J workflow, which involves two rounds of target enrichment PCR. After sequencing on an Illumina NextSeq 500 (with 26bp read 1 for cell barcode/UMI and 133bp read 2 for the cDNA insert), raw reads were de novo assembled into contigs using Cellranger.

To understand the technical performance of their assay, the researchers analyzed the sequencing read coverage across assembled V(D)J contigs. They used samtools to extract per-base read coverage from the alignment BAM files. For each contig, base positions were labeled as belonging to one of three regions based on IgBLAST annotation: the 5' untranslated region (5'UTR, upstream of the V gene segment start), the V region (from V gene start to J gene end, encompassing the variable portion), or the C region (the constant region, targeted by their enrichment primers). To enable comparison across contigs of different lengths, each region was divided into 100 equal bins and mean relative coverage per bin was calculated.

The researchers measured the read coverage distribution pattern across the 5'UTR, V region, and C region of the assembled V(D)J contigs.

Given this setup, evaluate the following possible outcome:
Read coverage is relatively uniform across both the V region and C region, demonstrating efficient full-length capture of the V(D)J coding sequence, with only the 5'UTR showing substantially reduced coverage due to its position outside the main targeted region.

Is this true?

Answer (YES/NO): NO